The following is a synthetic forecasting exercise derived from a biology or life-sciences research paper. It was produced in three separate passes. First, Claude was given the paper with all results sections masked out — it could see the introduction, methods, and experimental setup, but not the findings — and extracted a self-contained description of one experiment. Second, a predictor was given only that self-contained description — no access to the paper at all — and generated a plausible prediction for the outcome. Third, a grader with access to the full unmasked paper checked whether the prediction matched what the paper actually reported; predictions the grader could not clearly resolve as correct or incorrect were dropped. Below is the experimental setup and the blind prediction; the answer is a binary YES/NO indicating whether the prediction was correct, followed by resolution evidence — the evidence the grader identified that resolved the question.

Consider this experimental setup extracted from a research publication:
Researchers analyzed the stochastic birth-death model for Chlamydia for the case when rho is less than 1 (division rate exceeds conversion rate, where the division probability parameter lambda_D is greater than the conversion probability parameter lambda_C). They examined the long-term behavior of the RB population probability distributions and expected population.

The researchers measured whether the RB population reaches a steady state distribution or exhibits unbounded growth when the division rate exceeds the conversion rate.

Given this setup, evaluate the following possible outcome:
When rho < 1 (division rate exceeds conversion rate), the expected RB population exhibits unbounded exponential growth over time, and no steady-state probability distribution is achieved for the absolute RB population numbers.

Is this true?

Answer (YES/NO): YES